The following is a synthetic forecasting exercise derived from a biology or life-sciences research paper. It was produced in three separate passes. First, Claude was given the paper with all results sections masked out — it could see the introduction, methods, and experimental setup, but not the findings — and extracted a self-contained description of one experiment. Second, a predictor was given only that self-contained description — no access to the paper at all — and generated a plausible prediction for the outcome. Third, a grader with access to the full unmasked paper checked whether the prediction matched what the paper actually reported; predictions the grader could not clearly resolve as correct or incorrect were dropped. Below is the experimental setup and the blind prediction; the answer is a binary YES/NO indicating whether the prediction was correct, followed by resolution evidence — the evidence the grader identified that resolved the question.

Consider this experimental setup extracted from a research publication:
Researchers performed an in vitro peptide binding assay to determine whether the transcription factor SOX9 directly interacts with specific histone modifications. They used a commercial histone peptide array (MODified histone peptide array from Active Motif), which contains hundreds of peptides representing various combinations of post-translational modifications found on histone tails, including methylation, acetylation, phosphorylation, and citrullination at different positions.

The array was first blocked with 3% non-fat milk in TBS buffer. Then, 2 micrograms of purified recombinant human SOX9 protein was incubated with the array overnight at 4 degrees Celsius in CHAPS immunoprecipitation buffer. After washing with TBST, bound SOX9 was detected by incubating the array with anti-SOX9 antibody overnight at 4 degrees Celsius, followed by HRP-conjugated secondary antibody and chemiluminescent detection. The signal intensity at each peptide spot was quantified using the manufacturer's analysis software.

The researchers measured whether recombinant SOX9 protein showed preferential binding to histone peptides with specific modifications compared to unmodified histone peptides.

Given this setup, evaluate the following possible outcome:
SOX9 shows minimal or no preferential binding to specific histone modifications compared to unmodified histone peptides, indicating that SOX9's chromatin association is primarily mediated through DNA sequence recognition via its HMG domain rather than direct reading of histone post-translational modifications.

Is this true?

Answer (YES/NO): YES